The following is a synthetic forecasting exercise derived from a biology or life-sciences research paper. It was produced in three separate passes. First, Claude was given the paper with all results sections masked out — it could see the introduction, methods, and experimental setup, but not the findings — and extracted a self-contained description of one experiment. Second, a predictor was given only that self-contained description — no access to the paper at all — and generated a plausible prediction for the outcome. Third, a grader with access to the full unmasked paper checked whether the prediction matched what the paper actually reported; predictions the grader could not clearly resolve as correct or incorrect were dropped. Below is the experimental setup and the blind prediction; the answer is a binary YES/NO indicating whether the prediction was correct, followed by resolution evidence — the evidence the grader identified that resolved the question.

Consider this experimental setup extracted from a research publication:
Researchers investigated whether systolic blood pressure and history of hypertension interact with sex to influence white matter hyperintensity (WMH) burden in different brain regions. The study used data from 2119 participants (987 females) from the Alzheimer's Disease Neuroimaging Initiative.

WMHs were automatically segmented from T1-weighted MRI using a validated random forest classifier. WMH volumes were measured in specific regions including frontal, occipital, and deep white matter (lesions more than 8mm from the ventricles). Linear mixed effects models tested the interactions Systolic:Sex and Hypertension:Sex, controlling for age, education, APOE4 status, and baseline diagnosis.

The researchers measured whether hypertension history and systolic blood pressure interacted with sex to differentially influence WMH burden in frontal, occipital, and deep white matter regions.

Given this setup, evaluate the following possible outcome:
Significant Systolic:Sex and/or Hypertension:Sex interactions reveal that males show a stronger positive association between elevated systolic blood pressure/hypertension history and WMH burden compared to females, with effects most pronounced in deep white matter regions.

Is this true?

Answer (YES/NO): NO